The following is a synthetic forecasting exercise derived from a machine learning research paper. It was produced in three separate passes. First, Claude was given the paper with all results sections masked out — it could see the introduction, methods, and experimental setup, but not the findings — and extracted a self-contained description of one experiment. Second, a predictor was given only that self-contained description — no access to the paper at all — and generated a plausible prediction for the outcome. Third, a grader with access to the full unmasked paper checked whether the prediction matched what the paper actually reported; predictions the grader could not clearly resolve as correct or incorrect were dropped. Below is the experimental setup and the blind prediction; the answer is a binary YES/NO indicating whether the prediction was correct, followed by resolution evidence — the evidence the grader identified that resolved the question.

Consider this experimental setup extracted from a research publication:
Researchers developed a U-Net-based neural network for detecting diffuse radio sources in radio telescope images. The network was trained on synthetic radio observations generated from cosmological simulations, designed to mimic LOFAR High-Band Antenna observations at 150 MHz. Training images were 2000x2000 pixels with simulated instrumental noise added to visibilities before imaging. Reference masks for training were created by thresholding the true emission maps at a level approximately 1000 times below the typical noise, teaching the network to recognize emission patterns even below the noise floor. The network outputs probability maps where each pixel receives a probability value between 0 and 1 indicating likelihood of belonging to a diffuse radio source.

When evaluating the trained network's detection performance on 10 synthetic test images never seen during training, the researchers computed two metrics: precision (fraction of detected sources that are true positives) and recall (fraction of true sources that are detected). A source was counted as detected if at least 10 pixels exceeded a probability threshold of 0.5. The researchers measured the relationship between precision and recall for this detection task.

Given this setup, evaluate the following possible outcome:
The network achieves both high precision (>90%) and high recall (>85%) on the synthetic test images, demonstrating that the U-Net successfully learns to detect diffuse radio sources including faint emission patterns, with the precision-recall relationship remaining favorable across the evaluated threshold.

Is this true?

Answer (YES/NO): NO